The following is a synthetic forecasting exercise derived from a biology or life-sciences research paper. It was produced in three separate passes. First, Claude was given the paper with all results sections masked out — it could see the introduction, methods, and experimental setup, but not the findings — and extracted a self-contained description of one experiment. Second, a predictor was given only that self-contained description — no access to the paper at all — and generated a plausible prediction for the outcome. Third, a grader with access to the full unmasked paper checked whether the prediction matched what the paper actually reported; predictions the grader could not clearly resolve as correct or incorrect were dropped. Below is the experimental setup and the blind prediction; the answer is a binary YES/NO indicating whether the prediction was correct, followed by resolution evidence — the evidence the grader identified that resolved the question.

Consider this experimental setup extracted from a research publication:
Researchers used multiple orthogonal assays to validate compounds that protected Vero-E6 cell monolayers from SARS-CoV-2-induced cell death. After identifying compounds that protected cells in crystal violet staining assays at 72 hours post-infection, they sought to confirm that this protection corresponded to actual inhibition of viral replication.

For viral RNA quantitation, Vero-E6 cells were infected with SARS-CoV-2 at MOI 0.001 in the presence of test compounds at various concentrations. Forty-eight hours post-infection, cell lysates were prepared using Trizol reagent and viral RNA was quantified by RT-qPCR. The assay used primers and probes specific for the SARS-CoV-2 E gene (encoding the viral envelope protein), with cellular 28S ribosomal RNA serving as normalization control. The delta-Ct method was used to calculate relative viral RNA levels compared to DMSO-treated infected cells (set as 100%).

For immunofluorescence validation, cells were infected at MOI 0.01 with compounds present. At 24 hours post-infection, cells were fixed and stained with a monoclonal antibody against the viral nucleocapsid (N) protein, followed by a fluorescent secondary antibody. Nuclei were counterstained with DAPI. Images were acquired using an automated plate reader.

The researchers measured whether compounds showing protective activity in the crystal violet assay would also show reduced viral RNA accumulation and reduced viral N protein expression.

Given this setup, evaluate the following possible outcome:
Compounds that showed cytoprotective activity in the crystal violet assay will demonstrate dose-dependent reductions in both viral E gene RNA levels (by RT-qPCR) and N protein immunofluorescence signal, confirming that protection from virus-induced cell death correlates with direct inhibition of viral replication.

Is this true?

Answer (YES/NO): NO